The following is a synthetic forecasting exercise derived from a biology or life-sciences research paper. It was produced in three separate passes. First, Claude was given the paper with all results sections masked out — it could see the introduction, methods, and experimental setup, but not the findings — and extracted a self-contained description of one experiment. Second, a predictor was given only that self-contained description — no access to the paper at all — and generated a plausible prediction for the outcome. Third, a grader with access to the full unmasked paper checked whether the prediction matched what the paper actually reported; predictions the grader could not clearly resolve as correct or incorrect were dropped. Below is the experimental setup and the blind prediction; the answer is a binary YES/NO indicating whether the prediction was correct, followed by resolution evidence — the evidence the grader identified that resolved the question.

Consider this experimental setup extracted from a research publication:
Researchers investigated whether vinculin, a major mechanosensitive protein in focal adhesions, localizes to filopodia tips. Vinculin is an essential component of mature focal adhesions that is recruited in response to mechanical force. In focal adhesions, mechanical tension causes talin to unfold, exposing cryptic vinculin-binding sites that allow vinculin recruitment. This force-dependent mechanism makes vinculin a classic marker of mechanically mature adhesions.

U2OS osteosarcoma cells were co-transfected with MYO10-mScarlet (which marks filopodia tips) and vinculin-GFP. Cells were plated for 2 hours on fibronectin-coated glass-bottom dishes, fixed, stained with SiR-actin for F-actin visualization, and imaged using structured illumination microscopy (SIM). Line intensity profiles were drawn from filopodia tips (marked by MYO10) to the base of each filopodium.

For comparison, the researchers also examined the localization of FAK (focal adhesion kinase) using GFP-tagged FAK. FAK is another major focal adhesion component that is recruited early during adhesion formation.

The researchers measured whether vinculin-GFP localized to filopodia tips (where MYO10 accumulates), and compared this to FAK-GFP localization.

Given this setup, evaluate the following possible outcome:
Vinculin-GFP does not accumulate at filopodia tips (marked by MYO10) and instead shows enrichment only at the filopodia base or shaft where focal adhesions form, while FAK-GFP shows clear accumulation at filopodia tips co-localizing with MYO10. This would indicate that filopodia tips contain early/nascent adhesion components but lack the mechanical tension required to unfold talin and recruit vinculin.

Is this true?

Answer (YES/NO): NO